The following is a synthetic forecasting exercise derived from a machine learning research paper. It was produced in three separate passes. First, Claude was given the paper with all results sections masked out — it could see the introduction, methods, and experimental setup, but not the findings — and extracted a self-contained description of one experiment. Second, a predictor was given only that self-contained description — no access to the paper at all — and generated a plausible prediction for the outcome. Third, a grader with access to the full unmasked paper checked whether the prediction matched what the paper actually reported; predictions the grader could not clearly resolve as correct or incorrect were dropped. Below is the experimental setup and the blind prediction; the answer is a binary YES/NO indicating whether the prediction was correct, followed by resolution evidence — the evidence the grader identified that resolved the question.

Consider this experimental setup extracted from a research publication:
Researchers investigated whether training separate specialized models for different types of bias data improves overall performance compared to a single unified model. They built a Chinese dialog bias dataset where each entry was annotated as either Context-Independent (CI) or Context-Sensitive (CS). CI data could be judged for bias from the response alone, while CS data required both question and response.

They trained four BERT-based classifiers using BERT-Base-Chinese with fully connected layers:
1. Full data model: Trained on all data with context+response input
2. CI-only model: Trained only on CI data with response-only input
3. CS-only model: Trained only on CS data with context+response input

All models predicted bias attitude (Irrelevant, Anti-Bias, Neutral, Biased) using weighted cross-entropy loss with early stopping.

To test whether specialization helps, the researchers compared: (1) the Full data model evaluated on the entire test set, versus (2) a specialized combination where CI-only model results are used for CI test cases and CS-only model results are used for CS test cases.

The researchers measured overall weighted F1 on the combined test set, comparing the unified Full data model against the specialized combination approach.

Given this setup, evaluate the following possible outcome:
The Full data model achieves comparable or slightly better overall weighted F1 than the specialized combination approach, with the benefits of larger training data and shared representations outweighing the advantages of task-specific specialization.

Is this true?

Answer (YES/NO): NO